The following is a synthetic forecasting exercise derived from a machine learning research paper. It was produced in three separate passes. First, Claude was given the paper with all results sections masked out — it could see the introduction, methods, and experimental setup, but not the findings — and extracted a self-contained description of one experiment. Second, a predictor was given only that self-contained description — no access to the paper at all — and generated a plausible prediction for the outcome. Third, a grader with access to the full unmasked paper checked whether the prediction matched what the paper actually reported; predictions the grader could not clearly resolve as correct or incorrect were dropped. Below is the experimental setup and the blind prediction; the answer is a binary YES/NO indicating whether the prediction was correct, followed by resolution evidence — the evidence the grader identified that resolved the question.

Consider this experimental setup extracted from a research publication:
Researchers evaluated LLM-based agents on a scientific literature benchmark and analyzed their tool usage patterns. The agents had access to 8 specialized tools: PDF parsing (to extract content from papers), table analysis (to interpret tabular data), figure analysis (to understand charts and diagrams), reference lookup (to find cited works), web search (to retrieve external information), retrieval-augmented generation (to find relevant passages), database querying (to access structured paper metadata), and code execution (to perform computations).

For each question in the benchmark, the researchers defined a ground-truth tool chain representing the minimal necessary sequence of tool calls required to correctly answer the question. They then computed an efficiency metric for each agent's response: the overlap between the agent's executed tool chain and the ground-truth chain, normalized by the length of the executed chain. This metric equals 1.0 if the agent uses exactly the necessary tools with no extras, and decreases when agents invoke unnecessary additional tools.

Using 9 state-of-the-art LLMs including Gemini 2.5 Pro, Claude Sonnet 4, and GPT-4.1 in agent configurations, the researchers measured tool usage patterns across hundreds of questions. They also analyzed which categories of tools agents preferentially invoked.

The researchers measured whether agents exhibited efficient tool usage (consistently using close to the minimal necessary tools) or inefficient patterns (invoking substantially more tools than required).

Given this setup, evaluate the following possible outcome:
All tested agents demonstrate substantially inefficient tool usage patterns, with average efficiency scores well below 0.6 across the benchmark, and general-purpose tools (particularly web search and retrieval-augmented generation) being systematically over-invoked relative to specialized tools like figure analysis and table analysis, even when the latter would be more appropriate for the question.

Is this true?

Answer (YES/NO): NO